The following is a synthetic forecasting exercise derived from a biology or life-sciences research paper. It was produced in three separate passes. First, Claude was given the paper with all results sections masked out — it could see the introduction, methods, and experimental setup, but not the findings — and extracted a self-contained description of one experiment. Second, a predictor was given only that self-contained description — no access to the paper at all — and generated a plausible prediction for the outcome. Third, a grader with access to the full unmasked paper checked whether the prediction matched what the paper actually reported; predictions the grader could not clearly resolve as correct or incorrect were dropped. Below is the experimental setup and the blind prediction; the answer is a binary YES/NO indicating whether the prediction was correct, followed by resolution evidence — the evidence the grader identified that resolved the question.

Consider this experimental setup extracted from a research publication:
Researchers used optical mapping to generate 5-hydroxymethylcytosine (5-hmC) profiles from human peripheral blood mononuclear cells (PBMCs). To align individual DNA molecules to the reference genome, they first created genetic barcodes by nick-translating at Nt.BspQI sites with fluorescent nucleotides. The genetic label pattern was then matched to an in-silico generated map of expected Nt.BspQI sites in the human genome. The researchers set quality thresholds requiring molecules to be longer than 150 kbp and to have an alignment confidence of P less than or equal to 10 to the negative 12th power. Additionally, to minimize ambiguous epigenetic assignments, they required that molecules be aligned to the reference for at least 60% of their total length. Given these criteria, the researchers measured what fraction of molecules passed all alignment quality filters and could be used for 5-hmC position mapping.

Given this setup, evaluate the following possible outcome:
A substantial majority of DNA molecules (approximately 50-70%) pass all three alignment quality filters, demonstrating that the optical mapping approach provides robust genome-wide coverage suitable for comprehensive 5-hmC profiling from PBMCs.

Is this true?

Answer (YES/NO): YES